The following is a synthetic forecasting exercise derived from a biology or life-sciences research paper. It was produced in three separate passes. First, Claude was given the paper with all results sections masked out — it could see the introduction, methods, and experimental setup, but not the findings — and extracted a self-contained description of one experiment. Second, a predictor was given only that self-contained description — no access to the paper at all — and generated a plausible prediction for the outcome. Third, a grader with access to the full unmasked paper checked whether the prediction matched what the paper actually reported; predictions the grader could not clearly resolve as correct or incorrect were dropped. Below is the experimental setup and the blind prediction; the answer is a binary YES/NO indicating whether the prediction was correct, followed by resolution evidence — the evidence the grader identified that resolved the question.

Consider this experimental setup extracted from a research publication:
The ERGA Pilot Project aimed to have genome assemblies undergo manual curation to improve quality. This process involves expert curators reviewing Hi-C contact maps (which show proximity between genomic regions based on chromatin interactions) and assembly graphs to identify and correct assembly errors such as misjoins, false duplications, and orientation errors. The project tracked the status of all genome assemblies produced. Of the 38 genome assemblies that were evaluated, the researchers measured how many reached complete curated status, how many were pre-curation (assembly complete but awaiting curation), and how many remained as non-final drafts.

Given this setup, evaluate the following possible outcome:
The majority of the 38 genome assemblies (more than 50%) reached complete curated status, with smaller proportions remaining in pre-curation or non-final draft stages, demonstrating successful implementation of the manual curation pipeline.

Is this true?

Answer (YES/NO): NO